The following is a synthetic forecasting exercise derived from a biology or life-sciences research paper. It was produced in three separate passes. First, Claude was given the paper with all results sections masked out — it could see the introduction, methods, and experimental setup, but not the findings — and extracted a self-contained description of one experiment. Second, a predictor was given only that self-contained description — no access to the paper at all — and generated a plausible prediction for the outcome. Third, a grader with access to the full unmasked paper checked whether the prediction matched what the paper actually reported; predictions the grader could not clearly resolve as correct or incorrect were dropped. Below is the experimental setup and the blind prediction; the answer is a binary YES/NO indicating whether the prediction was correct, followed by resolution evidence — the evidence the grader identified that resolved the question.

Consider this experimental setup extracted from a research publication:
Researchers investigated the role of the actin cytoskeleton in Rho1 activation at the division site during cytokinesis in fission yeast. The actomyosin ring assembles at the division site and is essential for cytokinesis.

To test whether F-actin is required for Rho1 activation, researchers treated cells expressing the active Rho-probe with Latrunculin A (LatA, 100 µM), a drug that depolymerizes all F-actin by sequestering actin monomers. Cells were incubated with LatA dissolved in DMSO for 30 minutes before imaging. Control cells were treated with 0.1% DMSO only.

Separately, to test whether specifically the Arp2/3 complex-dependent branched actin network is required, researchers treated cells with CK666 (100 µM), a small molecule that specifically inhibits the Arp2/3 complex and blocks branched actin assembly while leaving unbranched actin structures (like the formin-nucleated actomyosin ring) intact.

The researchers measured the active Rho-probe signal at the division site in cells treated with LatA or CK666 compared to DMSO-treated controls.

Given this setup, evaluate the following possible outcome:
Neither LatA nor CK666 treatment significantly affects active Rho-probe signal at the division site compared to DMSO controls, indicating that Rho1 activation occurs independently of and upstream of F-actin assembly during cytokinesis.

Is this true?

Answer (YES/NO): YES